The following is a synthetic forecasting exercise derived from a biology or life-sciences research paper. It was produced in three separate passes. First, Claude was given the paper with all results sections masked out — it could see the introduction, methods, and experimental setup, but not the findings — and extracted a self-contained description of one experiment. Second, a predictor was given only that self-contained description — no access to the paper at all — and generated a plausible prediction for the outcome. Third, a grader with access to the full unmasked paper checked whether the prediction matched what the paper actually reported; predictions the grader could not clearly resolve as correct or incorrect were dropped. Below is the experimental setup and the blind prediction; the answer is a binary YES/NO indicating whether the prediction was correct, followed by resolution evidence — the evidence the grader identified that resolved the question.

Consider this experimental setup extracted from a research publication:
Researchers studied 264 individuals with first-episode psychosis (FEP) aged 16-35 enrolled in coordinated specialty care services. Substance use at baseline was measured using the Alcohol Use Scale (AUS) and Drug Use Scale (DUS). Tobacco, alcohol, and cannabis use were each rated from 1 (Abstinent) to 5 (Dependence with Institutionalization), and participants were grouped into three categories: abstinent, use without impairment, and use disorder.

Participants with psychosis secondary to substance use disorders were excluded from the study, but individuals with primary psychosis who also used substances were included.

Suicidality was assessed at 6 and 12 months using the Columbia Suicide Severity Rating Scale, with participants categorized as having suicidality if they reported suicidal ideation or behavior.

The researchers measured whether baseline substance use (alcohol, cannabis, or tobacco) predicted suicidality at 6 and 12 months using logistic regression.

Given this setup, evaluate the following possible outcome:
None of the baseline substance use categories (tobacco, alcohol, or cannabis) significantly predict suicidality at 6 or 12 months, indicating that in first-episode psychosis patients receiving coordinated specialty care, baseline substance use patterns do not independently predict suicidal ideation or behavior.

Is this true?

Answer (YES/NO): YES